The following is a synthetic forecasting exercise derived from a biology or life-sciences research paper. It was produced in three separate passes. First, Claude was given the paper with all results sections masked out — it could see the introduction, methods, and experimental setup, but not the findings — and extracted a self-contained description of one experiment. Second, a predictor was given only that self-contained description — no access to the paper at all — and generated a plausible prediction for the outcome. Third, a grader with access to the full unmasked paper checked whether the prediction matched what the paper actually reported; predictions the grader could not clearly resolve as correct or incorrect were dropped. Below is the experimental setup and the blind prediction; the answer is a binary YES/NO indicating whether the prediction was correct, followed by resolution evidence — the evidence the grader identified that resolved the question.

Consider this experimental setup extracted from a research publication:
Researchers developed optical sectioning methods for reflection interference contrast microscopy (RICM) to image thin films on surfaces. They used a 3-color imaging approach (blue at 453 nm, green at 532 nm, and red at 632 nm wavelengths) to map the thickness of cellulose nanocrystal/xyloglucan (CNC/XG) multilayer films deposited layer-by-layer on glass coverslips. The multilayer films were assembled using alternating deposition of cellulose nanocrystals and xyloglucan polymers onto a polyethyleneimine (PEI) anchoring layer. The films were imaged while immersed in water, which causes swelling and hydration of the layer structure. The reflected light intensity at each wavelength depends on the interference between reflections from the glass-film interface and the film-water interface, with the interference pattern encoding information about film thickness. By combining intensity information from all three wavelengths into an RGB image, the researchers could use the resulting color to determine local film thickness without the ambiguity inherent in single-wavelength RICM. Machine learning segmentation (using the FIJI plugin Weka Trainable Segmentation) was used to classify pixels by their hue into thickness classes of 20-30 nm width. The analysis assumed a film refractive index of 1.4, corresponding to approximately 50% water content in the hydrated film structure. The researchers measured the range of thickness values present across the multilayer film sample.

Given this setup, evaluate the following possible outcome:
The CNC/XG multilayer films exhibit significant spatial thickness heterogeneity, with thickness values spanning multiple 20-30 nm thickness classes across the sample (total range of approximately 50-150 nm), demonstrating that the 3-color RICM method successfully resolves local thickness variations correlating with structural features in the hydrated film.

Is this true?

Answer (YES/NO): NO